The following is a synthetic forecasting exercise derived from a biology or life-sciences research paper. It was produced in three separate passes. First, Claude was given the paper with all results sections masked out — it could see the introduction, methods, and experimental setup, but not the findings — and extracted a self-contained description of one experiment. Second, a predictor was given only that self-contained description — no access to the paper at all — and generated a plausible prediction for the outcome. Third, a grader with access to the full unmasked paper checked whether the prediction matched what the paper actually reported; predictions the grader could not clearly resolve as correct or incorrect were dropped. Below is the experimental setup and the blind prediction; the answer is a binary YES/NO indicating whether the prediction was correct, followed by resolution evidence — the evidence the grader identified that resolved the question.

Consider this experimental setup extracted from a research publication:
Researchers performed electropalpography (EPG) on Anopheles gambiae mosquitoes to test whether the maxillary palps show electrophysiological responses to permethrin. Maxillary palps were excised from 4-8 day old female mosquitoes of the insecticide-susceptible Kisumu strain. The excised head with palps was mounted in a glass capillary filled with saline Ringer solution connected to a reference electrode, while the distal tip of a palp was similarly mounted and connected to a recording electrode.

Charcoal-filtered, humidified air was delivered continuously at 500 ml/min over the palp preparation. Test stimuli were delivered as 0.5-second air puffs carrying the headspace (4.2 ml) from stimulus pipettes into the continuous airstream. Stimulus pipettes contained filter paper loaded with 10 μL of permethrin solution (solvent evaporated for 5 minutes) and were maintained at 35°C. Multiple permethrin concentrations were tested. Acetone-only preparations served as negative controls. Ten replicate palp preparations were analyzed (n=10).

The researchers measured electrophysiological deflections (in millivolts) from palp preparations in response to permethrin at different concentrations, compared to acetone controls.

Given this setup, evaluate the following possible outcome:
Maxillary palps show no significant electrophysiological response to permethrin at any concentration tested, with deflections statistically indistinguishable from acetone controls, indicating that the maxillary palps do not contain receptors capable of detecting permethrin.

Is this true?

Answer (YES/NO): YES